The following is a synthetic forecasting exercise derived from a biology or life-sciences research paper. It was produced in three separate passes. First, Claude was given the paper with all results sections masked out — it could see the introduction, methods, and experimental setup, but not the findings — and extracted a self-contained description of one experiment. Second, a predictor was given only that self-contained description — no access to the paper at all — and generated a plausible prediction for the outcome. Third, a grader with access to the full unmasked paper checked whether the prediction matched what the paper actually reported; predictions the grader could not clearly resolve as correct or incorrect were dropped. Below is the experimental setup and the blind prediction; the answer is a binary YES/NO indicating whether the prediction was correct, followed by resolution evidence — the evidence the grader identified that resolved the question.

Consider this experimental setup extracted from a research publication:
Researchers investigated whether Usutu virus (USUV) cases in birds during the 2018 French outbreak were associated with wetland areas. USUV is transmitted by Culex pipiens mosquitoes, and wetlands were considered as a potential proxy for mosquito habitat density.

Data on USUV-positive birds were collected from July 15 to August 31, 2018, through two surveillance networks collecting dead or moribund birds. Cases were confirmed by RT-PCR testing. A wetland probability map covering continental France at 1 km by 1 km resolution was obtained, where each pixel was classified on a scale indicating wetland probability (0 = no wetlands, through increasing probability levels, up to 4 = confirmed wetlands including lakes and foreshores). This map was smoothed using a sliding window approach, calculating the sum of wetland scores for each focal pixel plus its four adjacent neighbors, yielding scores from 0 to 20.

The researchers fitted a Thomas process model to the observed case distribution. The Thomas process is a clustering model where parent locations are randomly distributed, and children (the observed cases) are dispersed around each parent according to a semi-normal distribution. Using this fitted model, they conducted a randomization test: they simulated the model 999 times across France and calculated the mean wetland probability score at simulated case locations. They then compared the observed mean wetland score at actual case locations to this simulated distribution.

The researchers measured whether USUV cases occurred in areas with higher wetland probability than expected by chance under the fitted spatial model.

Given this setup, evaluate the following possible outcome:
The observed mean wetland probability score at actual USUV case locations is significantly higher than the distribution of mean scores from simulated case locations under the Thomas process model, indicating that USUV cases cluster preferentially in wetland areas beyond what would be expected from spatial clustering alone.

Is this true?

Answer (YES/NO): YES